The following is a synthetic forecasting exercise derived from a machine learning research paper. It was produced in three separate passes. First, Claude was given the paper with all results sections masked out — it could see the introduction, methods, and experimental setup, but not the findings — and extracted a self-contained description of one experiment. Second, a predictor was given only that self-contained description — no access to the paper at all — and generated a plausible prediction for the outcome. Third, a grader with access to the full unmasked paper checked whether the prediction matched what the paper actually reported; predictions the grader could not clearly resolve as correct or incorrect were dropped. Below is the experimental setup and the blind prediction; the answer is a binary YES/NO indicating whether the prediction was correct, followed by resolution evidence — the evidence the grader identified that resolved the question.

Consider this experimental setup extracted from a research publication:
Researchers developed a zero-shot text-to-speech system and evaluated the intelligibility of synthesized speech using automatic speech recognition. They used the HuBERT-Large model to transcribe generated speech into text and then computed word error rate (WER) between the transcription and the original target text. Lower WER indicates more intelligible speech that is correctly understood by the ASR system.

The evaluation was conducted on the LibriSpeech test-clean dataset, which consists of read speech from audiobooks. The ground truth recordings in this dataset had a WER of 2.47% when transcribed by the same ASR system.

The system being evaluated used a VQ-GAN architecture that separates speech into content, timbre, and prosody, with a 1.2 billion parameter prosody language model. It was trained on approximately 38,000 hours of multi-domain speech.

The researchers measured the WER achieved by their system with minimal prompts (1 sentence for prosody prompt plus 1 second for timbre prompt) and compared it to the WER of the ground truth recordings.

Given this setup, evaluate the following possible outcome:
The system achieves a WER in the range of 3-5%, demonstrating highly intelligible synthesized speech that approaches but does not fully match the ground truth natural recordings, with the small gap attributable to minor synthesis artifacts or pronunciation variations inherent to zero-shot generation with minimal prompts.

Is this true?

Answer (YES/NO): NO